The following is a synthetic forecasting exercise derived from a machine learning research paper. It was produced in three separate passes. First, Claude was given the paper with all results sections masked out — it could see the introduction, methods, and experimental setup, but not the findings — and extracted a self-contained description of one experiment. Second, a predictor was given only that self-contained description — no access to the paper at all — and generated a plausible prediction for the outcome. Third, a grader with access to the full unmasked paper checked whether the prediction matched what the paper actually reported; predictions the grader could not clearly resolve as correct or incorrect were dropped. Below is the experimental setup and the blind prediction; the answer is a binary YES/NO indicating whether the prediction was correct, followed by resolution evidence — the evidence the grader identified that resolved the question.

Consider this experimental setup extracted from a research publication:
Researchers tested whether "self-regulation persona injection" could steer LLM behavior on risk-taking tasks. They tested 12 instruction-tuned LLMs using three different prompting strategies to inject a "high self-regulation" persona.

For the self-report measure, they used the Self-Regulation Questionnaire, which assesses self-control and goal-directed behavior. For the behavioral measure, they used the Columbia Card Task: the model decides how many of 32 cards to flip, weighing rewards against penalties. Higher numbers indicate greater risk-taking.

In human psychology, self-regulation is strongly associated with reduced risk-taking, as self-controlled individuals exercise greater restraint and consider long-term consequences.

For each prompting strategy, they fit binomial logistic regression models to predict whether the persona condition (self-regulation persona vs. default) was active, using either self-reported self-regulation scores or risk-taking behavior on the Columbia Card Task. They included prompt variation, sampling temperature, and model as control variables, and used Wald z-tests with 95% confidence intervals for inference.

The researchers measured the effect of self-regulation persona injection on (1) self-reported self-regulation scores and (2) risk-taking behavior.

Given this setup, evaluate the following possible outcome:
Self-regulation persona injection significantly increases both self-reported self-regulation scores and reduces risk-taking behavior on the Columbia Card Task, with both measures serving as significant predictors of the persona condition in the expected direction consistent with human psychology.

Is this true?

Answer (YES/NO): NO